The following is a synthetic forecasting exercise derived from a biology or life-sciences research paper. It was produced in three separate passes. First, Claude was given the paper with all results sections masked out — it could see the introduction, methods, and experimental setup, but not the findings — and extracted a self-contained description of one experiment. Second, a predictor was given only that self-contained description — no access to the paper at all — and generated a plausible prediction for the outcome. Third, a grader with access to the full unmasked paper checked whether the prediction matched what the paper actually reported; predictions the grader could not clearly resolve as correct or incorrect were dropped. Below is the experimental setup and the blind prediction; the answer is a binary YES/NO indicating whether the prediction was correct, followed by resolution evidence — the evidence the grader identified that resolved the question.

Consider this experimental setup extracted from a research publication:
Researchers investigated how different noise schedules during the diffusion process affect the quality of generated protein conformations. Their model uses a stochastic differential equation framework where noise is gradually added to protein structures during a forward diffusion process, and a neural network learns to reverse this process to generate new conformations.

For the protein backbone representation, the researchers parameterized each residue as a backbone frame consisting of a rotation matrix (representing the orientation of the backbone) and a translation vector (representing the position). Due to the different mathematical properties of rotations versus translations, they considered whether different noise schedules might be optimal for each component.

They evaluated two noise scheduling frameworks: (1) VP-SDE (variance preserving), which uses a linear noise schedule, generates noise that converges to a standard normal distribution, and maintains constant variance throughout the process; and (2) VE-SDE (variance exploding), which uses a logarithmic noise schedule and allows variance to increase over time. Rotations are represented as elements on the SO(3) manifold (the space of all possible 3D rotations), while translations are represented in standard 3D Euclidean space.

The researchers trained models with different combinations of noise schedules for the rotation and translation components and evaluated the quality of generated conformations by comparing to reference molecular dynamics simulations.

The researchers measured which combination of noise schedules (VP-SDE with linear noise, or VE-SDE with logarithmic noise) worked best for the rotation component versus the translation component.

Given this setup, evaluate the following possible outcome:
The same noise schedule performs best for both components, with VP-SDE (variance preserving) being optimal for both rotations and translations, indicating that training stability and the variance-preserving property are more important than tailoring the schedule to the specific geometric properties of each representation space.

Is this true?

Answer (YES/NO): NO